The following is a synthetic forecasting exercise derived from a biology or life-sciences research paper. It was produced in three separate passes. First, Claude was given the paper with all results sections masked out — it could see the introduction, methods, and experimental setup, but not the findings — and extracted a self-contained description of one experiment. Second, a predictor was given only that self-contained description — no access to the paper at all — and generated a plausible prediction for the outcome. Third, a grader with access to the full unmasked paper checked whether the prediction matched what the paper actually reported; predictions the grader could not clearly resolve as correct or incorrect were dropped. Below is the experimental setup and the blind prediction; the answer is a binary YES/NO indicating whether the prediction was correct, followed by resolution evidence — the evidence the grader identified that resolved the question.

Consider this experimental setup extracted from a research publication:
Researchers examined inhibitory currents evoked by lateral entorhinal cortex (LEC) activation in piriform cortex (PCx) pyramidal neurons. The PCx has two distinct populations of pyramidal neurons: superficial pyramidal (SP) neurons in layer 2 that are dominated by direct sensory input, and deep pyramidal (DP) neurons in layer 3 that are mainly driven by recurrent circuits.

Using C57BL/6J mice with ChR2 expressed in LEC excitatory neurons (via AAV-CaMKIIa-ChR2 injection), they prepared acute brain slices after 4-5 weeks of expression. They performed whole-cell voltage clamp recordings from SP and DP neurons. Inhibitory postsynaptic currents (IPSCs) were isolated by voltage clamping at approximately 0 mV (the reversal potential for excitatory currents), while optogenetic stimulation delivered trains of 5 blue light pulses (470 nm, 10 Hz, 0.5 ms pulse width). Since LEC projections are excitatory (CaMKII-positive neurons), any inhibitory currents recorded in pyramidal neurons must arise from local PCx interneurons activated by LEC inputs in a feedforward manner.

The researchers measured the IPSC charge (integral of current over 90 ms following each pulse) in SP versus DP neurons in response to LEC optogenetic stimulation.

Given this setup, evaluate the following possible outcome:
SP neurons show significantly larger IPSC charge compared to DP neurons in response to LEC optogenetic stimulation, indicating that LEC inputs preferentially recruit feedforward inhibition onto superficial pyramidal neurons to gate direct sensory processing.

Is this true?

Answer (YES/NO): NO